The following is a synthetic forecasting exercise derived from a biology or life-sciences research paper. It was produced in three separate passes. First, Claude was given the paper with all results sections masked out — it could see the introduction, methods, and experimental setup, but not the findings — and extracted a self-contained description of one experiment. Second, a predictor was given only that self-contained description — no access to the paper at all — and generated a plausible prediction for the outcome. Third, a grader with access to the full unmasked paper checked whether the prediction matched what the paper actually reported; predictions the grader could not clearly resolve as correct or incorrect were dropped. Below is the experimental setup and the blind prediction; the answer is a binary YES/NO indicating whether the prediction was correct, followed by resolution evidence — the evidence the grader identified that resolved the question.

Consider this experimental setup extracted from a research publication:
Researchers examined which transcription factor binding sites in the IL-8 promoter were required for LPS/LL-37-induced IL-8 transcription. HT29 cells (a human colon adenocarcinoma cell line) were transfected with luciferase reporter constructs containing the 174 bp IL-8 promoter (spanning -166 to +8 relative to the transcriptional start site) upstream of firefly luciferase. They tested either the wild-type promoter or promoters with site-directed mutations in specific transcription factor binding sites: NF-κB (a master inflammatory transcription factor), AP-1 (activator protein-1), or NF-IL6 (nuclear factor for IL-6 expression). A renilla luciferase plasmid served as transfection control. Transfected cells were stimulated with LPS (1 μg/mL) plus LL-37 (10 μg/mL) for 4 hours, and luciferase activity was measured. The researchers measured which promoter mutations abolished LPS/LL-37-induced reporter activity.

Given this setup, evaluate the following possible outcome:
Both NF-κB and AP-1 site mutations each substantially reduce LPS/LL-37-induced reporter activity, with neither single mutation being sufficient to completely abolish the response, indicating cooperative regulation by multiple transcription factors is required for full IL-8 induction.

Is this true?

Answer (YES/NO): NO